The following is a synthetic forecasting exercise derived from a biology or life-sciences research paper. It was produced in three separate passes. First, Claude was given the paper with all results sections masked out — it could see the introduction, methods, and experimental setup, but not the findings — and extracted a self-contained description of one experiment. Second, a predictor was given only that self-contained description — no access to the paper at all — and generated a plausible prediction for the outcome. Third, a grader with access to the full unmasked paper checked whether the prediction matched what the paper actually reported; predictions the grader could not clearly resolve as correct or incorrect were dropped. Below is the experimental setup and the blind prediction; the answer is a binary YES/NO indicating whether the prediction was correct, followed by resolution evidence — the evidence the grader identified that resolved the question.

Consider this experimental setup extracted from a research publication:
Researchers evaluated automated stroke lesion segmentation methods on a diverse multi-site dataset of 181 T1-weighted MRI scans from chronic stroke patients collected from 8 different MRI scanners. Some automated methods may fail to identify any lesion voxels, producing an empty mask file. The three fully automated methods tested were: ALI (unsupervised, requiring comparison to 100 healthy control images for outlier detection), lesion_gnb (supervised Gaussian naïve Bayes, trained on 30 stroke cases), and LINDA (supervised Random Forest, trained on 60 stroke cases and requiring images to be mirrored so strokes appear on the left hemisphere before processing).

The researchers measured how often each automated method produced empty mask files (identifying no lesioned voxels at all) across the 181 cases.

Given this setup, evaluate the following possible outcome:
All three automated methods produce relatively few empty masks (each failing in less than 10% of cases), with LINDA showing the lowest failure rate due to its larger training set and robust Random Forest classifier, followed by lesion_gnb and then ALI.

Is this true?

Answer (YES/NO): NO